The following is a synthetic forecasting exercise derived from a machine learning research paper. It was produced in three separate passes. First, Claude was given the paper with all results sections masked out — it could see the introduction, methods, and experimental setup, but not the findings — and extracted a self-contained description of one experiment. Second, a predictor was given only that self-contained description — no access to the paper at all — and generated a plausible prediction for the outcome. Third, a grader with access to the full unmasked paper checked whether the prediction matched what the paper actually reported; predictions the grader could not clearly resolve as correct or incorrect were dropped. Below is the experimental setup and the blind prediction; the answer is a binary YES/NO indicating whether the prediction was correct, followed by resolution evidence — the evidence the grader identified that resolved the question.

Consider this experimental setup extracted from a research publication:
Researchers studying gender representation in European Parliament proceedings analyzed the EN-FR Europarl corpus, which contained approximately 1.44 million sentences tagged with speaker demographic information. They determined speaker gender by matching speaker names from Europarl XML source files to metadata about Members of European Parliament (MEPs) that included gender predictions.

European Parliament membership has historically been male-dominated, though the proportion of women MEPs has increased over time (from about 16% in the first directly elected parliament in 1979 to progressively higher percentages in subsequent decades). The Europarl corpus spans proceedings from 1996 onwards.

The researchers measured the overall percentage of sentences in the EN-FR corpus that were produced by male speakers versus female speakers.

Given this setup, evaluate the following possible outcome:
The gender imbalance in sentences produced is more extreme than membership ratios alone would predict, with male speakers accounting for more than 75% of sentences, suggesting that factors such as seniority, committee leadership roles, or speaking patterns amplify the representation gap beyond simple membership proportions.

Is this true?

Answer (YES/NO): NO